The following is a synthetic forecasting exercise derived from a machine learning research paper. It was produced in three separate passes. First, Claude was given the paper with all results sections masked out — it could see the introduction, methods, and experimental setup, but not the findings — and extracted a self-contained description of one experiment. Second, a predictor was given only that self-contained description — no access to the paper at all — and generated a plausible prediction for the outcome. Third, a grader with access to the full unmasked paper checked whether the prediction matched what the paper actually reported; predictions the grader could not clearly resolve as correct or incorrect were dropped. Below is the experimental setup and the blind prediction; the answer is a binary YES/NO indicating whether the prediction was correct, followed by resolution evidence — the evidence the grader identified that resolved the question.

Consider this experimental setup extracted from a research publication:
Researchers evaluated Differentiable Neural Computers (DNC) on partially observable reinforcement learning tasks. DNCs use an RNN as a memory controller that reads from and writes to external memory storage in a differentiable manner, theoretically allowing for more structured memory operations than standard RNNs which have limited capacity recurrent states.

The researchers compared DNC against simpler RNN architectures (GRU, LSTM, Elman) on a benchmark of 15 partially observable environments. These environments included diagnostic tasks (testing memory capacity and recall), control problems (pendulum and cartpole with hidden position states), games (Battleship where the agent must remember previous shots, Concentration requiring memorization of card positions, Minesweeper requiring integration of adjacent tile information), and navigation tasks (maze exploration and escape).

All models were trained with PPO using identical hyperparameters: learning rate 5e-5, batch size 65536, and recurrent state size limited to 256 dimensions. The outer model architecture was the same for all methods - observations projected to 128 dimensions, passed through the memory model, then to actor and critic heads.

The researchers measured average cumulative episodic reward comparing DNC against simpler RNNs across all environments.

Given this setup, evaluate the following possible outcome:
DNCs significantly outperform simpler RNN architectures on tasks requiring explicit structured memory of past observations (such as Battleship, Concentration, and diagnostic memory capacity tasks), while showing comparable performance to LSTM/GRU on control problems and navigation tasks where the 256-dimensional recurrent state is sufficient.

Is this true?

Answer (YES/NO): NO